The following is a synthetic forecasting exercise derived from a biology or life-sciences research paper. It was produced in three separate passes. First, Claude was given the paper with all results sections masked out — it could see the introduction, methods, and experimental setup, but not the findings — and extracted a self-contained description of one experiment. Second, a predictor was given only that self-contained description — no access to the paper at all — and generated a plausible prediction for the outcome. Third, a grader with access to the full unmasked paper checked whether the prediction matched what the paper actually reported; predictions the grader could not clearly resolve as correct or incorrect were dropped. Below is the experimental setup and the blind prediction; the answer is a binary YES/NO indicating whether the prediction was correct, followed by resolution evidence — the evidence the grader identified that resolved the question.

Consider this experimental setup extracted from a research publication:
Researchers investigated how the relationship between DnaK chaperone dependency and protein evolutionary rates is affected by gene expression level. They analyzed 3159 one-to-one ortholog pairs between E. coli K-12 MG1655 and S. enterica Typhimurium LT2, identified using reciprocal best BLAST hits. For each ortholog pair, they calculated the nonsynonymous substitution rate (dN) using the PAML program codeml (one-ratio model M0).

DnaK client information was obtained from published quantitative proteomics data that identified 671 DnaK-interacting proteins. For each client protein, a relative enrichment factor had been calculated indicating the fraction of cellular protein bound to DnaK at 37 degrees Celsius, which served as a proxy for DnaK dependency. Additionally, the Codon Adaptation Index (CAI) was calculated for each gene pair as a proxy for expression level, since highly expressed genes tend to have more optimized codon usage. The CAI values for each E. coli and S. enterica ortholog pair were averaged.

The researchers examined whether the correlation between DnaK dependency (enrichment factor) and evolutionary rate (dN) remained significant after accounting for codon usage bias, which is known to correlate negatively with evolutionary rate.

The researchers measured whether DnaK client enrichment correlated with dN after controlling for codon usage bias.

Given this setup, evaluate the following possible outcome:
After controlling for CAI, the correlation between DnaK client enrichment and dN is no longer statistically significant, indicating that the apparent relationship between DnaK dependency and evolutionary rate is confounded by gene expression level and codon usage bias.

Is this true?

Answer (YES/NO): NO